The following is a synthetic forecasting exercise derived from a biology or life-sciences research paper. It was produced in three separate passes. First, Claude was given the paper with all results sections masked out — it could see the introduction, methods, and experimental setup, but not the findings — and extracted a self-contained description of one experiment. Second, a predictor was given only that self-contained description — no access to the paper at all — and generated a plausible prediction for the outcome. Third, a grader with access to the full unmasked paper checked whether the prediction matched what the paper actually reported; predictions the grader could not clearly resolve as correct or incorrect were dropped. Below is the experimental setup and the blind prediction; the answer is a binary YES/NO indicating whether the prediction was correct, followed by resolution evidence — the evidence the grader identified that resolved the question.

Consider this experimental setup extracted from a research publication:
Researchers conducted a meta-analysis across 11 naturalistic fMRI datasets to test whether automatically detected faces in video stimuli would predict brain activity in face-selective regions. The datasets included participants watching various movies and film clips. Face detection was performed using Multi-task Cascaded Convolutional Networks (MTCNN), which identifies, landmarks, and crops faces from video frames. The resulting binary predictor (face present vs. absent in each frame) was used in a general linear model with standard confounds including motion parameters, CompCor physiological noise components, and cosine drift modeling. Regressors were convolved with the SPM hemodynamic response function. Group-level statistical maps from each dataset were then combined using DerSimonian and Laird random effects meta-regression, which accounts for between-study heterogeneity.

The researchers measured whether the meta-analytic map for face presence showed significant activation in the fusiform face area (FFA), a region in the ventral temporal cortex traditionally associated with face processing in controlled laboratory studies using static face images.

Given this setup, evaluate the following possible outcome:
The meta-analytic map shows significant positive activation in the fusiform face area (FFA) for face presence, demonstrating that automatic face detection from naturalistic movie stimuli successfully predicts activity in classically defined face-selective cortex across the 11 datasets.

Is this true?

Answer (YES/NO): NO